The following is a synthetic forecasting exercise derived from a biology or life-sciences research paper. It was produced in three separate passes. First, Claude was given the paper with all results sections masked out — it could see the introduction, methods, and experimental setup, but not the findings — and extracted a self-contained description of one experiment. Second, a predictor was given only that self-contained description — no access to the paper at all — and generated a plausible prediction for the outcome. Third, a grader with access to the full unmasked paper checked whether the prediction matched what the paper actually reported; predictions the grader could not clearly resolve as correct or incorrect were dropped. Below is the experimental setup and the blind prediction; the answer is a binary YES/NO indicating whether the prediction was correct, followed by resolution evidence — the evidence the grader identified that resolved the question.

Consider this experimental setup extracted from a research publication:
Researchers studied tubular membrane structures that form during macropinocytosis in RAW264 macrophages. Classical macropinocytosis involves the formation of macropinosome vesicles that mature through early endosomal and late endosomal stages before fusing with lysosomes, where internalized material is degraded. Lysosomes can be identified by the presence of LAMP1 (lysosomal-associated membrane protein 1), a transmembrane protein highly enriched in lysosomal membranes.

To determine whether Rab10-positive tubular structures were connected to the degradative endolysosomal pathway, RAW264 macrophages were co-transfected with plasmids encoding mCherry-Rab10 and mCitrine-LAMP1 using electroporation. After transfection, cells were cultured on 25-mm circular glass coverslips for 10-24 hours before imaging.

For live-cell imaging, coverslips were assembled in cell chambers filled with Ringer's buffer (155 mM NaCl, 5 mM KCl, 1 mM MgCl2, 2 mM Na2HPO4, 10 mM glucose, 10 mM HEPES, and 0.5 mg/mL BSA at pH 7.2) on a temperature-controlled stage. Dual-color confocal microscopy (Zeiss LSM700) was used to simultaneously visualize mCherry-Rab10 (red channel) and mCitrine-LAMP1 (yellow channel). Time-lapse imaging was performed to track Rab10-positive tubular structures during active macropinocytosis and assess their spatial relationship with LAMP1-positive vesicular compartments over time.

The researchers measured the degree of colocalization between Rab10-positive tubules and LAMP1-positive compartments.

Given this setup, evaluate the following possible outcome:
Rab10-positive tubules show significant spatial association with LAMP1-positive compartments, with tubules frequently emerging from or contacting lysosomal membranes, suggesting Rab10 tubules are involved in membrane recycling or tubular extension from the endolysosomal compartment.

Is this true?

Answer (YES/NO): NO